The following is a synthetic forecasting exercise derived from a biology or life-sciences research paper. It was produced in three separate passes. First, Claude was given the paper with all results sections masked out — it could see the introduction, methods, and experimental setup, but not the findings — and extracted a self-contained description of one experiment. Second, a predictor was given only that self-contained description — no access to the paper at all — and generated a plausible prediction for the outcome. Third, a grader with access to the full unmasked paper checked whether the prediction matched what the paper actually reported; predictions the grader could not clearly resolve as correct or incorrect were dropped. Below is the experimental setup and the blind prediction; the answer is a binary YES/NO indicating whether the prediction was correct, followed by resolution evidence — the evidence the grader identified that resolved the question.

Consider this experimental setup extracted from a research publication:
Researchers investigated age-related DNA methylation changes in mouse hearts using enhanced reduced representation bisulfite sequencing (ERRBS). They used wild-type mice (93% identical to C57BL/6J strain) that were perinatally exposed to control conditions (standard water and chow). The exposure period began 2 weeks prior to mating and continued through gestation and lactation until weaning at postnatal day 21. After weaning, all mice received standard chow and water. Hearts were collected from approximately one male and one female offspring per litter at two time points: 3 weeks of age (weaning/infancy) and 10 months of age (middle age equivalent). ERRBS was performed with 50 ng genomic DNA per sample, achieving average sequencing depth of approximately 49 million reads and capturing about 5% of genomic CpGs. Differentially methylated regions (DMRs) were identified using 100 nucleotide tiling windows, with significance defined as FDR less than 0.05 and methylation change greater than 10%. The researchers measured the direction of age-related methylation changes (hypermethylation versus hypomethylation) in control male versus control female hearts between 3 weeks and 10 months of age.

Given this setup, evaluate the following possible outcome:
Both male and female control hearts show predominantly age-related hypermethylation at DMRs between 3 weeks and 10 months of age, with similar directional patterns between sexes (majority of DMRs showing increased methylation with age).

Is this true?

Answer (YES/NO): YES